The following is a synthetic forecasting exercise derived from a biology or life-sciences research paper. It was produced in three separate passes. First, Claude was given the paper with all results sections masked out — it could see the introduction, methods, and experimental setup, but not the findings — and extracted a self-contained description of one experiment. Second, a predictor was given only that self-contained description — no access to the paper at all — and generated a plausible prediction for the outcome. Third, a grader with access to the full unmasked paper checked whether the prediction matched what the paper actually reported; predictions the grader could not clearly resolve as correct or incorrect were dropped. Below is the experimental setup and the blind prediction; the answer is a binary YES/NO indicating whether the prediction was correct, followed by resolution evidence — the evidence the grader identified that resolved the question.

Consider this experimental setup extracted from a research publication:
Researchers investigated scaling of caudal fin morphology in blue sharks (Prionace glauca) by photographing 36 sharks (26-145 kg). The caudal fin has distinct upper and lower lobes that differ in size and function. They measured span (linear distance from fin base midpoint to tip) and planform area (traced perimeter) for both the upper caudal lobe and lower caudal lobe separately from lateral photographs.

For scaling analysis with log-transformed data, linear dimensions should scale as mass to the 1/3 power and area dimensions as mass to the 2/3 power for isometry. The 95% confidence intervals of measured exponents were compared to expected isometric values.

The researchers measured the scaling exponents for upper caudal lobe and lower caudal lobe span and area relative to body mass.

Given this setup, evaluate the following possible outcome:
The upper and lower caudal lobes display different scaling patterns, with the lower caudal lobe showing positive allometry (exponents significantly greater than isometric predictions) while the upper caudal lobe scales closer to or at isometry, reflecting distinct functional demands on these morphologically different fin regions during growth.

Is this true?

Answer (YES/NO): NO